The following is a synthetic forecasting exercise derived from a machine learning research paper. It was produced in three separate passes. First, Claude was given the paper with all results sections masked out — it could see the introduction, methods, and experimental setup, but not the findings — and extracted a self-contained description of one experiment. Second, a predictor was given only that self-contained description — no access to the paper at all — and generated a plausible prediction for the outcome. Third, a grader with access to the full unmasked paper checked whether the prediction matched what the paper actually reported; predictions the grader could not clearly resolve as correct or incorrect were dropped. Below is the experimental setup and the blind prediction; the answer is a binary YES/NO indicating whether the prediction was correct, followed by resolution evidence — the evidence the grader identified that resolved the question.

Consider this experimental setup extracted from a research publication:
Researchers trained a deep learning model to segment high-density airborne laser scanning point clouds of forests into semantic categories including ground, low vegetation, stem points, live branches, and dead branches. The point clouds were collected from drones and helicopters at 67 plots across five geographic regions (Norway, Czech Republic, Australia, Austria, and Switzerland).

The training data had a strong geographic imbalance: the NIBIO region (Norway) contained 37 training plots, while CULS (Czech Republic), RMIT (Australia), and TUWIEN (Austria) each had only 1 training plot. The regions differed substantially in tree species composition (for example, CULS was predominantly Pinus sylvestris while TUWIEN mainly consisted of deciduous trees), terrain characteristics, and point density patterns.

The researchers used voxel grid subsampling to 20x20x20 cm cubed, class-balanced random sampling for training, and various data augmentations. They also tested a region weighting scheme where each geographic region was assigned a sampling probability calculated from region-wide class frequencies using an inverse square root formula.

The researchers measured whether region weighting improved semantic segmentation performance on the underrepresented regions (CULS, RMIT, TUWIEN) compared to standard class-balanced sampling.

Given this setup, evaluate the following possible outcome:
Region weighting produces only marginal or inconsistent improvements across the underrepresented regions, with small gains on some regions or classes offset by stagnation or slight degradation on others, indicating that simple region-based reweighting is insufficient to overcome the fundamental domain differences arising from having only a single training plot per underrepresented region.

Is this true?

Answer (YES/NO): YES